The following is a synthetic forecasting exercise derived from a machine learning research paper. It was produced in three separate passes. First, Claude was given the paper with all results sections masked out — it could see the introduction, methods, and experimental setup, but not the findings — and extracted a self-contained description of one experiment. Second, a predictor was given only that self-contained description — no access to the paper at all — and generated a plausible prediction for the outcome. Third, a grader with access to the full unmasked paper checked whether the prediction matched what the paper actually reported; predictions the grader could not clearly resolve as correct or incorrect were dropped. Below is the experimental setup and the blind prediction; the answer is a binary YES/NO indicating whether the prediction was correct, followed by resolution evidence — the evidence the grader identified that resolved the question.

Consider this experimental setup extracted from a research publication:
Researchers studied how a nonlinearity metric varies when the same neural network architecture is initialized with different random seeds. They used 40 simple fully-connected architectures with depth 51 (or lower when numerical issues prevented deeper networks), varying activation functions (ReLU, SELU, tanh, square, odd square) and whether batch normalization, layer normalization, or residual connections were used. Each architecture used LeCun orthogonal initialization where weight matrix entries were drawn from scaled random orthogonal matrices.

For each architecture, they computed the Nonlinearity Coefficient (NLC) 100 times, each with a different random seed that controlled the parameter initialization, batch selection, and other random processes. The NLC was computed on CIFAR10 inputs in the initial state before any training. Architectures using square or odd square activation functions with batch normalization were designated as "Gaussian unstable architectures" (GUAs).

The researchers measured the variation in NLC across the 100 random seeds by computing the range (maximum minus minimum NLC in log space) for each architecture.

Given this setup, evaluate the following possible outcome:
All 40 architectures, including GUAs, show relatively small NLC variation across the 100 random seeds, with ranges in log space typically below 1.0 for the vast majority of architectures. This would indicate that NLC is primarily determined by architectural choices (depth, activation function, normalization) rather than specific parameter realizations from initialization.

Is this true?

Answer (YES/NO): NO